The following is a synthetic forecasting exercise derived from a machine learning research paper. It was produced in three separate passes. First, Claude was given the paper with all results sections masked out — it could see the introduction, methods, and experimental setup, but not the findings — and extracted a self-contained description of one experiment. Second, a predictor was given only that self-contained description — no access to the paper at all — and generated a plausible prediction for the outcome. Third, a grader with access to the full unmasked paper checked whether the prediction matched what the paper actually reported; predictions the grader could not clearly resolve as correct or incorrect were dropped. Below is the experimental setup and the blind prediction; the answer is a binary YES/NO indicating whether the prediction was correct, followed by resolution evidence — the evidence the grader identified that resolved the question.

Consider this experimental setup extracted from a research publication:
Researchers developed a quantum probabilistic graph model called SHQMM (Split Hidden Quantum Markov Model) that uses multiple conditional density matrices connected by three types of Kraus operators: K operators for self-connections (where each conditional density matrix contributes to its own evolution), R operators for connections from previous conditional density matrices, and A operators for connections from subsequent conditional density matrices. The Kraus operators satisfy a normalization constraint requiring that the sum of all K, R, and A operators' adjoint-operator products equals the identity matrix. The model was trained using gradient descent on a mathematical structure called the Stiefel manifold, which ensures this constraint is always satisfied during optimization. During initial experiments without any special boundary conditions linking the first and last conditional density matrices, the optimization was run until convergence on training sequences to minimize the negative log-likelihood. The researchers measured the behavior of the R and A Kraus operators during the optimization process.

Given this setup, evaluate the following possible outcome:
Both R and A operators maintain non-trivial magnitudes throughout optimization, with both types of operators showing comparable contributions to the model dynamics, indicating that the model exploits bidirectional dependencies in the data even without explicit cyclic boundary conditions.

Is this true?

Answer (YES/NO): NO